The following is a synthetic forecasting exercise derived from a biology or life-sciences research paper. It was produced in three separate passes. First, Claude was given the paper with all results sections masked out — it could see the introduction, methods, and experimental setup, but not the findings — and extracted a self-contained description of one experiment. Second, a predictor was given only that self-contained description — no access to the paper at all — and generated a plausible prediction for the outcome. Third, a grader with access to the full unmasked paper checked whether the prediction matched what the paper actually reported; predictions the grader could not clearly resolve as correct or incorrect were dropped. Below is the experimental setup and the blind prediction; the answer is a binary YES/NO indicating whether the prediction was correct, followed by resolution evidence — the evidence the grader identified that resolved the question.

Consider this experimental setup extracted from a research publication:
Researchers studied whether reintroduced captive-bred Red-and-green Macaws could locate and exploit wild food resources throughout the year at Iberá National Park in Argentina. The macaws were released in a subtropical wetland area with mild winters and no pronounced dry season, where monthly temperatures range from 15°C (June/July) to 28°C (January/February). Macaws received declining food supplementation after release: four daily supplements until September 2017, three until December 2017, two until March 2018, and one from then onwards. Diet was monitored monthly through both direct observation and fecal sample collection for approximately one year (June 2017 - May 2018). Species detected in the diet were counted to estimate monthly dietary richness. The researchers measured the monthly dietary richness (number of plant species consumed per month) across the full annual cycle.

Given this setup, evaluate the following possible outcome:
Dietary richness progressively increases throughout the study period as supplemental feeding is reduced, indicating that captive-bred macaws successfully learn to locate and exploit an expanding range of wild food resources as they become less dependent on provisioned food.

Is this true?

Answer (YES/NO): NO